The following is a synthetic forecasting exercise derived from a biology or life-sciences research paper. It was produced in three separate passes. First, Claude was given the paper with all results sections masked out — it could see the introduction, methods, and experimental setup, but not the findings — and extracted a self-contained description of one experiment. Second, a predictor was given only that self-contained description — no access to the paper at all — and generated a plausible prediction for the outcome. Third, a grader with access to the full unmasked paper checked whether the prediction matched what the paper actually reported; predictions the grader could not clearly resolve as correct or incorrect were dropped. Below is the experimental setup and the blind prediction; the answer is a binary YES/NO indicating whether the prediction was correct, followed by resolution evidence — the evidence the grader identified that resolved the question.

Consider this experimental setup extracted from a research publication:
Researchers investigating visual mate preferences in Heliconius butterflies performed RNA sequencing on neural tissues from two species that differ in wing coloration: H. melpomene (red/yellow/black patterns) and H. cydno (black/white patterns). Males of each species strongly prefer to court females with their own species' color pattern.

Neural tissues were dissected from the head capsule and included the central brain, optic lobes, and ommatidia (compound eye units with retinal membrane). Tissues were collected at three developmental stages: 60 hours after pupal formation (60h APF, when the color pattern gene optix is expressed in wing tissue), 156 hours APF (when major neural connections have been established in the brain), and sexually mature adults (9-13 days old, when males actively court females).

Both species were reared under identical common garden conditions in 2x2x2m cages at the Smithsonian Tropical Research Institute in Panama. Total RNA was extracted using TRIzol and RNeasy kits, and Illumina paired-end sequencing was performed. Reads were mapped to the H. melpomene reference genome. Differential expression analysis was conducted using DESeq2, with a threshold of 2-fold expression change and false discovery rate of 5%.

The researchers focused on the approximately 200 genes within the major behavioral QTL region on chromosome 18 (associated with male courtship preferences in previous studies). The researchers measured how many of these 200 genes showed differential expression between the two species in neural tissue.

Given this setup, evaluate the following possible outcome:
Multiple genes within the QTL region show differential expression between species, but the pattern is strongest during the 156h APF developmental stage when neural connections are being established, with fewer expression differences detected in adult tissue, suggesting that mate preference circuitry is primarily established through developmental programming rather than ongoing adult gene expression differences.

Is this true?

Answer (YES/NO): NO